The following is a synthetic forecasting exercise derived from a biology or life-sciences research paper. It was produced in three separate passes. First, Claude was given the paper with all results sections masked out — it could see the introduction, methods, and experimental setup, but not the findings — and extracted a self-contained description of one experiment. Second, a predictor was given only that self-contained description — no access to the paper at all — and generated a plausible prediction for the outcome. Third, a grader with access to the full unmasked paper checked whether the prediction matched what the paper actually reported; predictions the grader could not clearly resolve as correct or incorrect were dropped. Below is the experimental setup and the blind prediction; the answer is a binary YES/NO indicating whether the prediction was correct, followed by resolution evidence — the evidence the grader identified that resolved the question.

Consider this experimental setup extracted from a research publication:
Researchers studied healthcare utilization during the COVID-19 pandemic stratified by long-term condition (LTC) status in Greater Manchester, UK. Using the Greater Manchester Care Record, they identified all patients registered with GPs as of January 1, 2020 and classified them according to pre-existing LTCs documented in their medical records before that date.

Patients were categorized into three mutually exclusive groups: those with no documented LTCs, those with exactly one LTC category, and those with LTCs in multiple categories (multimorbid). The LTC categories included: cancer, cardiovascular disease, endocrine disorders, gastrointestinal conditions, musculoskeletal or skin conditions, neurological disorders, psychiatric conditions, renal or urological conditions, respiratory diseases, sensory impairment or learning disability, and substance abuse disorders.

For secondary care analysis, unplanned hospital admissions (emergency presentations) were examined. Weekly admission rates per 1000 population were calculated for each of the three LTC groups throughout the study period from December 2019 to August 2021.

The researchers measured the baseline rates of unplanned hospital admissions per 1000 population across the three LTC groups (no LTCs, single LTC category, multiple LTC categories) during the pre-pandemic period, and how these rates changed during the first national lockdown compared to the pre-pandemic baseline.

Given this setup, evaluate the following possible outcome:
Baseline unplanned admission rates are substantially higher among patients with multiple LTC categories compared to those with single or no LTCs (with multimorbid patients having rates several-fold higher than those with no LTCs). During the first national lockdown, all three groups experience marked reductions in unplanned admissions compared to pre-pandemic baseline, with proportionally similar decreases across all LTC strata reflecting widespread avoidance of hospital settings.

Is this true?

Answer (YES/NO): NO